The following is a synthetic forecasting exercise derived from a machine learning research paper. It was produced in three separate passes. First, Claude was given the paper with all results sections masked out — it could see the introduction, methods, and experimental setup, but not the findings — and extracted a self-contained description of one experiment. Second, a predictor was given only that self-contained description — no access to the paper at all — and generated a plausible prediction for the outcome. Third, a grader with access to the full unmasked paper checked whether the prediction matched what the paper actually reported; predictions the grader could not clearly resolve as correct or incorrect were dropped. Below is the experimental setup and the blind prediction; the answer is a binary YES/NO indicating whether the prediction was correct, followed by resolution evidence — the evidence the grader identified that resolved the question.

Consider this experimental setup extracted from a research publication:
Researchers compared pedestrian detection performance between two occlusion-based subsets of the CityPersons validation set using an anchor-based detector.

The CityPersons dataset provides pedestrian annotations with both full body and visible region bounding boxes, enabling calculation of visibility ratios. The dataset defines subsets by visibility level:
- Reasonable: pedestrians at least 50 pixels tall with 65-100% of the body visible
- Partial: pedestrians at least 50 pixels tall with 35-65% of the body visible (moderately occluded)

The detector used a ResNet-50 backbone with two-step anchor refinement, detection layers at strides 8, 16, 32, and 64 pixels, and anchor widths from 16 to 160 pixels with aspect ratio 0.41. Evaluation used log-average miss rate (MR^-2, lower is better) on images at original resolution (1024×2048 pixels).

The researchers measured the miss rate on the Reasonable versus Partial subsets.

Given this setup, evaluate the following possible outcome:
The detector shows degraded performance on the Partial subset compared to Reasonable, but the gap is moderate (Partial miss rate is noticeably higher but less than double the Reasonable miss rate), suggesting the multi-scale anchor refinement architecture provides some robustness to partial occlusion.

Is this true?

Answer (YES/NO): NO